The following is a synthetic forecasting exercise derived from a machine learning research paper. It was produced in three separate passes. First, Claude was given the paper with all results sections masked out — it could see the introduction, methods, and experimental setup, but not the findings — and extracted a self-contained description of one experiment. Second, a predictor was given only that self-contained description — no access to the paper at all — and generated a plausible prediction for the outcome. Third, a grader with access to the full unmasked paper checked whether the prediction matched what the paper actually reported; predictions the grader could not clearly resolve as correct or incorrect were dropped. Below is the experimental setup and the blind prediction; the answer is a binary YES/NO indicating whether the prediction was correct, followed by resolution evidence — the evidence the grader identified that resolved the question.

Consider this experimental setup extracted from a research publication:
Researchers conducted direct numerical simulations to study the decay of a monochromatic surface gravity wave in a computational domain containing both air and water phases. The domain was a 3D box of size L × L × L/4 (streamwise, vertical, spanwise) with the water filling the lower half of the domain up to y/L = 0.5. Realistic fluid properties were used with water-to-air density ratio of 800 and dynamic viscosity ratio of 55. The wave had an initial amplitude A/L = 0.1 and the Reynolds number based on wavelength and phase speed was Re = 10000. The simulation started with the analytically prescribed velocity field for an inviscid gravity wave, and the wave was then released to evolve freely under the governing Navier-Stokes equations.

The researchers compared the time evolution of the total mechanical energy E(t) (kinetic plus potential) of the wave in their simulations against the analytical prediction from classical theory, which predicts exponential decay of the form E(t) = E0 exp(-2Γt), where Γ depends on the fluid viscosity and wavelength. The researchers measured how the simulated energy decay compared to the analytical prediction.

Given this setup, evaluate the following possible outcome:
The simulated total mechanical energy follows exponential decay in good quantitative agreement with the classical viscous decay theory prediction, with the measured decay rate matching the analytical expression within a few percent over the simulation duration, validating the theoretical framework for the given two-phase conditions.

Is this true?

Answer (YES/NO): NO